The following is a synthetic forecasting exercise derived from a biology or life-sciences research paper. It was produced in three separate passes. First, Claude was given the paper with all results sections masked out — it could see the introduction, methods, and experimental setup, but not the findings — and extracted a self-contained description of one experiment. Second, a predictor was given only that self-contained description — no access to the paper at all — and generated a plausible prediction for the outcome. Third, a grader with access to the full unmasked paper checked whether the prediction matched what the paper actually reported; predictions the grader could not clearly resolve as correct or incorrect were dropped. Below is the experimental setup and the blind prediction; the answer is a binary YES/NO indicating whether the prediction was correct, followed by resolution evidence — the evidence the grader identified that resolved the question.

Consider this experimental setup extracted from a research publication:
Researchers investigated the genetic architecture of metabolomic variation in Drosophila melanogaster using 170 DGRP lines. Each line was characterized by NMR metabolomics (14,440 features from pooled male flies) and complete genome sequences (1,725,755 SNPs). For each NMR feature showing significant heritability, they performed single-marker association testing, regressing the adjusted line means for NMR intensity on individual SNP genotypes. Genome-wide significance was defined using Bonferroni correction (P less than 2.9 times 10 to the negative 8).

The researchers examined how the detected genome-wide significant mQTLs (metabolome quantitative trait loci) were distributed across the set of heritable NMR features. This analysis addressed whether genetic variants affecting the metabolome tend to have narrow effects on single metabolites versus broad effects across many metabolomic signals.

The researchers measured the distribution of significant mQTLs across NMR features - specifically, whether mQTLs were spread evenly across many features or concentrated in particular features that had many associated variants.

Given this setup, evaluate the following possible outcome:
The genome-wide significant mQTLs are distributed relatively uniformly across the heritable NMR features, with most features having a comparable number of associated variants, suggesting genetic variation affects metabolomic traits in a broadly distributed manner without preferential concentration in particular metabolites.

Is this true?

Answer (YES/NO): NO